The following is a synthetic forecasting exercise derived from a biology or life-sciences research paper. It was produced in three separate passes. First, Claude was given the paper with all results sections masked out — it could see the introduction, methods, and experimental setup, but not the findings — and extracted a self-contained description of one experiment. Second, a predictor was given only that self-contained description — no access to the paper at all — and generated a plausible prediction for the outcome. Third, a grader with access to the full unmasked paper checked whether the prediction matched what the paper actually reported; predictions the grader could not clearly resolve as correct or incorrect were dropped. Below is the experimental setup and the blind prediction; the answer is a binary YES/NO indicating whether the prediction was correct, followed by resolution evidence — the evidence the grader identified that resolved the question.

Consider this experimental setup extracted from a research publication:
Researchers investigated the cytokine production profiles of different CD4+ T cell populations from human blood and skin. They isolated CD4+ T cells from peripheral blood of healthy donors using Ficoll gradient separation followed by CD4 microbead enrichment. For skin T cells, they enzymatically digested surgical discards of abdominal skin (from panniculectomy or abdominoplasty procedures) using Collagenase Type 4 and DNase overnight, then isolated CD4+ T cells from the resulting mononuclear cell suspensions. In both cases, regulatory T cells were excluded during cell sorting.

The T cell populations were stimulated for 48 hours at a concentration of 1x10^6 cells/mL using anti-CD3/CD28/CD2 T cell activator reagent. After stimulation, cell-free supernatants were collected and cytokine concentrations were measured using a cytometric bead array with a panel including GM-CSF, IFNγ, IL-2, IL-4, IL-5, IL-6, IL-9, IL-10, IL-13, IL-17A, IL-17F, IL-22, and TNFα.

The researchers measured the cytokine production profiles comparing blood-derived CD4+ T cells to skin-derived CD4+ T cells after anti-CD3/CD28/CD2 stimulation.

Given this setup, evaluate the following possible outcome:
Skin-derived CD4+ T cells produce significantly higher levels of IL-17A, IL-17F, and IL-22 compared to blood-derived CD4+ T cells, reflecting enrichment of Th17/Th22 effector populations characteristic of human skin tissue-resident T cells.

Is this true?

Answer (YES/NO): NO